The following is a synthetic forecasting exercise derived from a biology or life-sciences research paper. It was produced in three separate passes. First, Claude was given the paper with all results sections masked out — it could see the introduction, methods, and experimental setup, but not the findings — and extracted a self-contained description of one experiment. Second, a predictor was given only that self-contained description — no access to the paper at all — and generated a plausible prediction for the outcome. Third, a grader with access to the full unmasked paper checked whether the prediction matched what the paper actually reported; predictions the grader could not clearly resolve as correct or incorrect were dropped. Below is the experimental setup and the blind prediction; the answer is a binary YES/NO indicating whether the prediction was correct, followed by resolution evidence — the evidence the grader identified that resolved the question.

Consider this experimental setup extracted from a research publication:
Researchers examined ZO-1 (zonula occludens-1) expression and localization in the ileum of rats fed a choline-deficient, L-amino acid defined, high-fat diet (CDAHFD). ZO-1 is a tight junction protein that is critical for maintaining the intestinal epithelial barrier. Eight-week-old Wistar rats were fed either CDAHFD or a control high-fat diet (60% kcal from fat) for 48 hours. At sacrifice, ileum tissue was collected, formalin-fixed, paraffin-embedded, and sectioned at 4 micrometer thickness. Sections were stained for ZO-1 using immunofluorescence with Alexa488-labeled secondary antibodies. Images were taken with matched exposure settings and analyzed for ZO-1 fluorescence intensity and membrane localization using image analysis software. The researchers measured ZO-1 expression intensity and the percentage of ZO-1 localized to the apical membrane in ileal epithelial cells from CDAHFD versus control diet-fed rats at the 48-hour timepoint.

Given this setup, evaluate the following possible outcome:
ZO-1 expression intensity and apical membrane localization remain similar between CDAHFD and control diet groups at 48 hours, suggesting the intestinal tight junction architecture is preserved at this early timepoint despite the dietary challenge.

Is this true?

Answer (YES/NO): NO